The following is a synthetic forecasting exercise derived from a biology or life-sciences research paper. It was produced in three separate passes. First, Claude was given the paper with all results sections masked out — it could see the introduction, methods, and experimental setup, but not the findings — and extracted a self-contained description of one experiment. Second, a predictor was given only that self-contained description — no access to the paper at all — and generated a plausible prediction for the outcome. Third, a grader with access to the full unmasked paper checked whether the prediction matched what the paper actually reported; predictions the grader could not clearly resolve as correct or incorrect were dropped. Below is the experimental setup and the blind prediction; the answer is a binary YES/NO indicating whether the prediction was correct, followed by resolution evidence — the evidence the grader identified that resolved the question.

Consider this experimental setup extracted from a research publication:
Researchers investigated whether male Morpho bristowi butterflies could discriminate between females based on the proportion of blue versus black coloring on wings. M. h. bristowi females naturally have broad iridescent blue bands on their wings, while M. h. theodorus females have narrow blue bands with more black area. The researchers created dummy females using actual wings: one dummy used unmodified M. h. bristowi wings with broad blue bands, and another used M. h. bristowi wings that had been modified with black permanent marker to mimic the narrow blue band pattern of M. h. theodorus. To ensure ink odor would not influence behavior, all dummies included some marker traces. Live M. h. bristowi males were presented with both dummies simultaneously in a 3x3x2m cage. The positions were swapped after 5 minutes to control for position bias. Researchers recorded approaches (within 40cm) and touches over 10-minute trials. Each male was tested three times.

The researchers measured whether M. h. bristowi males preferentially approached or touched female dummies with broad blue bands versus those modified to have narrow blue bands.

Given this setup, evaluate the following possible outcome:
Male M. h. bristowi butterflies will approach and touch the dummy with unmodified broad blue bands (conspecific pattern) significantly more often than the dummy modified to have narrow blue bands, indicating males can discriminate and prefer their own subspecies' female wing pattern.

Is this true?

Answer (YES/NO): YES